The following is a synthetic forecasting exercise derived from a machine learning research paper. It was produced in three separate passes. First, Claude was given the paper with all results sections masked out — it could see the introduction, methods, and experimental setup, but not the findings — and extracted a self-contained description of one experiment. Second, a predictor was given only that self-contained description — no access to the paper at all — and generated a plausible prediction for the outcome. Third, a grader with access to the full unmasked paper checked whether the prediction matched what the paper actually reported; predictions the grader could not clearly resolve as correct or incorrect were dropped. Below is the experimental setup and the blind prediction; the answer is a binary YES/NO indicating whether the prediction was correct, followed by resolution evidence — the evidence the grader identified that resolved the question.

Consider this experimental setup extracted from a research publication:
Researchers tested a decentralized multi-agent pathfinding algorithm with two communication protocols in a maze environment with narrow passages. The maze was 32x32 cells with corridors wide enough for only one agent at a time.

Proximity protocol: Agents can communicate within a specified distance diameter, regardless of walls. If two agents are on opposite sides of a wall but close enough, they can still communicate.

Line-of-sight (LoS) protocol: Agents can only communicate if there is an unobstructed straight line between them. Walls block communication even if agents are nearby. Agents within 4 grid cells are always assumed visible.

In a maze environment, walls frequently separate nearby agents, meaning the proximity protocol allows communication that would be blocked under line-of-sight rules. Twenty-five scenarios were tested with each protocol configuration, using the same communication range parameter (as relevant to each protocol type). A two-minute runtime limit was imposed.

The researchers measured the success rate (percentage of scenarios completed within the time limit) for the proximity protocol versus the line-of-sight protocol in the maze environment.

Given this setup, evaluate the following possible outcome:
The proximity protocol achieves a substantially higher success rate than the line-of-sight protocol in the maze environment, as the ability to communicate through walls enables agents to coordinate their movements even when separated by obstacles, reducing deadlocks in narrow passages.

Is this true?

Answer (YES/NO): NO